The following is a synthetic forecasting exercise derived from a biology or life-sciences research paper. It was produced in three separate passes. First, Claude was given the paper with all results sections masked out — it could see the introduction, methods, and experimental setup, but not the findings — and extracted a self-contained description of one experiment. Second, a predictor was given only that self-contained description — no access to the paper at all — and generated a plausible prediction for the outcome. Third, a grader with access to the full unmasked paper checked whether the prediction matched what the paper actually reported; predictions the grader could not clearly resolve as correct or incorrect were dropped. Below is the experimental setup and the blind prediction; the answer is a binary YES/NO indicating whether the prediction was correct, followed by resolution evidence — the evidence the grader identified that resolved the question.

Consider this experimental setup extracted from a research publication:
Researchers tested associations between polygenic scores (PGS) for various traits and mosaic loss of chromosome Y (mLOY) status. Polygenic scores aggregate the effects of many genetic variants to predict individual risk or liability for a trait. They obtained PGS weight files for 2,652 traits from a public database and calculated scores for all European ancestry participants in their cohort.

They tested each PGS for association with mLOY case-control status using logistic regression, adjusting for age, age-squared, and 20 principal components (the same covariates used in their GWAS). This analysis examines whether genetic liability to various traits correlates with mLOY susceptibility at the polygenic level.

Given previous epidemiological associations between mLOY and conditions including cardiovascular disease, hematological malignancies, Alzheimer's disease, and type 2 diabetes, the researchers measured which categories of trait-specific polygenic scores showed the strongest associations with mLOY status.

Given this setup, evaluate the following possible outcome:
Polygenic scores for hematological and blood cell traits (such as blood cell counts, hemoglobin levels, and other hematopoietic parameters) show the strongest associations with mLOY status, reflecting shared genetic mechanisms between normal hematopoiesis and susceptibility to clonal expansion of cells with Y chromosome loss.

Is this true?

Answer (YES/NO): YES